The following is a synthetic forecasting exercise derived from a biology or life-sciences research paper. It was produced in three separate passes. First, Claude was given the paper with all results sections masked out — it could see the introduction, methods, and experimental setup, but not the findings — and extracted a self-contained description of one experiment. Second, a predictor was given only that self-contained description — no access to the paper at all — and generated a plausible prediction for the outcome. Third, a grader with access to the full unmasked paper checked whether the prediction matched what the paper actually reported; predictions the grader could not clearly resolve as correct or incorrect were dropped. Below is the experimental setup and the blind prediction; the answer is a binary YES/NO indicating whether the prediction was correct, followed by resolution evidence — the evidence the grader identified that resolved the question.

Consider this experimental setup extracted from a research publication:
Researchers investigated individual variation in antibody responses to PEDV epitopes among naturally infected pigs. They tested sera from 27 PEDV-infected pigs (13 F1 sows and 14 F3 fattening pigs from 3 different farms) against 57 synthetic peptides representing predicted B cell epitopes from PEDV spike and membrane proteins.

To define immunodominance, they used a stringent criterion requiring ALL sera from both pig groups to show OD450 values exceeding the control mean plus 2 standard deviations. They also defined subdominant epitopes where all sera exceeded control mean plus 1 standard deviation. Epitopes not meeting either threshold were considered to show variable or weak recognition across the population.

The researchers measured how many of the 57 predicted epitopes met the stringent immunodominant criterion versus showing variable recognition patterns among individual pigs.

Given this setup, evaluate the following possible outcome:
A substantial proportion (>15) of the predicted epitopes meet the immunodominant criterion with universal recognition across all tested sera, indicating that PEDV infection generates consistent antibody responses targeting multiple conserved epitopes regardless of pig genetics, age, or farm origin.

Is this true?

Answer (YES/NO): NO